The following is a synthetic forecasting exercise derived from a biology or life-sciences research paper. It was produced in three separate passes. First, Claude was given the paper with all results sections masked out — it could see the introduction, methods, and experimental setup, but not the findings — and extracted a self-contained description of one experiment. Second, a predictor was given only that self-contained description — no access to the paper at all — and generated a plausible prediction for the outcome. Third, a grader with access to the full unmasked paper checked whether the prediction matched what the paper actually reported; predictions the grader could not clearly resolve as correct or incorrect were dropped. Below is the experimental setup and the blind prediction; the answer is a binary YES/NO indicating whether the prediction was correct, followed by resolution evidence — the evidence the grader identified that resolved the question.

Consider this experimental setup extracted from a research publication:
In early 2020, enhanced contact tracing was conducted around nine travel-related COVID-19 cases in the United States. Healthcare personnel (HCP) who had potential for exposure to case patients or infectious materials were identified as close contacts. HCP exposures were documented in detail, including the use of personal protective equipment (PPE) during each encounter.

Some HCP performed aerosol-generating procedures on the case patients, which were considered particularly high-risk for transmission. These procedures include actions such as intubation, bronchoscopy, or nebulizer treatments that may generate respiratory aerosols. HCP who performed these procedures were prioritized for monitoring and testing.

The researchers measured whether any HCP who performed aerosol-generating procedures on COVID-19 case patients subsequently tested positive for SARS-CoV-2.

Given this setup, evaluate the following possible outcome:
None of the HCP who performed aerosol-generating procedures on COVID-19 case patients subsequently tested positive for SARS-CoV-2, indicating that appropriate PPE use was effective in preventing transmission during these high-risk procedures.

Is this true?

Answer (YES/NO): YES